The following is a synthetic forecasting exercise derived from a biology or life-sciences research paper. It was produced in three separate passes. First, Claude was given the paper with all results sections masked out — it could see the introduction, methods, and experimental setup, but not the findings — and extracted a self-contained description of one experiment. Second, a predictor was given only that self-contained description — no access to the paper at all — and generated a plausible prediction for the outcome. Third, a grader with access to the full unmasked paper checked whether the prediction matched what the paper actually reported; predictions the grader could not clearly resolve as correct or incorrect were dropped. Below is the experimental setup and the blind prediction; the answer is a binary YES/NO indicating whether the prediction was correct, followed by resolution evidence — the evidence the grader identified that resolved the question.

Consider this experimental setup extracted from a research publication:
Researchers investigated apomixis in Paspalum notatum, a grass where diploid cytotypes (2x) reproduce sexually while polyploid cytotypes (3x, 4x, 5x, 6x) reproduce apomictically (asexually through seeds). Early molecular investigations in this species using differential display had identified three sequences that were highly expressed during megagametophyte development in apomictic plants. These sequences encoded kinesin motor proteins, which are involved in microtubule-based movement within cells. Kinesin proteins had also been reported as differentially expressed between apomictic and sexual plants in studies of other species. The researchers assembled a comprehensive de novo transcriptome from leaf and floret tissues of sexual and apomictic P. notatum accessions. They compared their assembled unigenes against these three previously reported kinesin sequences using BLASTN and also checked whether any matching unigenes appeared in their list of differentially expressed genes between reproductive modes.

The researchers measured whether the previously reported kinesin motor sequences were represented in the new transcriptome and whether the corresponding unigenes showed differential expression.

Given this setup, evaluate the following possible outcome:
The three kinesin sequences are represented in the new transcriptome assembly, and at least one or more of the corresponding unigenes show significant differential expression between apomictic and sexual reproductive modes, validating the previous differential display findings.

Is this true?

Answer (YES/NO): YES